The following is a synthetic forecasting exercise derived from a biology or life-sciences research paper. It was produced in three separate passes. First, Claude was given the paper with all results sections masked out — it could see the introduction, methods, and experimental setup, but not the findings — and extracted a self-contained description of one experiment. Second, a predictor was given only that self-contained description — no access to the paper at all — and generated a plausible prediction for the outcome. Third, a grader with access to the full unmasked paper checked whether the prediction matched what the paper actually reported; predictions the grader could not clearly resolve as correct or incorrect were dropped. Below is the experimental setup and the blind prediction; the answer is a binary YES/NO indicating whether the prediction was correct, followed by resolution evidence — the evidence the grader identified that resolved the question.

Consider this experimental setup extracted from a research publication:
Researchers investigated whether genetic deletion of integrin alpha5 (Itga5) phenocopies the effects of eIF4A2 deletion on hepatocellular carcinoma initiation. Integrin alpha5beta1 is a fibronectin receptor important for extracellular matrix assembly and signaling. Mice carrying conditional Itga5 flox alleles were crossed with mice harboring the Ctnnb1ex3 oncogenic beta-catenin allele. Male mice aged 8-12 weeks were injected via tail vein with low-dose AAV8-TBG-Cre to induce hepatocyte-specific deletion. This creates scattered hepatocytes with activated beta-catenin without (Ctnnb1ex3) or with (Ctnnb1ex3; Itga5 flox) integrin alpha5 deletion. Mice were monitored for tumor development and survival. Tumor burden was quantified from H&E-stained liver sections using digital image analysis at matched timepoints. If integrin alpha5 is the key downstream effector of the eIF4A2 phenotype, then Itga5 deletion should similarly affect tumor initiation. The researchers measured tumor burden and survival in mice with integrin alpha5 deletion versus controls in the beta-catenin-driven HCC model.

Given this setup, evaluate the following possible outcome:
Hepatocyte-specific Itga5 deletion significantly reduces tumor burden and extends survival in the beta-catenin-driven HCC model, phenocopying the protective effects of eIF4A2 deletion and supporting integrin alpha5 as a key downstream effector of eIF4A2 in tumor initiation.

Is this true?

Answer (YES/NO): YES